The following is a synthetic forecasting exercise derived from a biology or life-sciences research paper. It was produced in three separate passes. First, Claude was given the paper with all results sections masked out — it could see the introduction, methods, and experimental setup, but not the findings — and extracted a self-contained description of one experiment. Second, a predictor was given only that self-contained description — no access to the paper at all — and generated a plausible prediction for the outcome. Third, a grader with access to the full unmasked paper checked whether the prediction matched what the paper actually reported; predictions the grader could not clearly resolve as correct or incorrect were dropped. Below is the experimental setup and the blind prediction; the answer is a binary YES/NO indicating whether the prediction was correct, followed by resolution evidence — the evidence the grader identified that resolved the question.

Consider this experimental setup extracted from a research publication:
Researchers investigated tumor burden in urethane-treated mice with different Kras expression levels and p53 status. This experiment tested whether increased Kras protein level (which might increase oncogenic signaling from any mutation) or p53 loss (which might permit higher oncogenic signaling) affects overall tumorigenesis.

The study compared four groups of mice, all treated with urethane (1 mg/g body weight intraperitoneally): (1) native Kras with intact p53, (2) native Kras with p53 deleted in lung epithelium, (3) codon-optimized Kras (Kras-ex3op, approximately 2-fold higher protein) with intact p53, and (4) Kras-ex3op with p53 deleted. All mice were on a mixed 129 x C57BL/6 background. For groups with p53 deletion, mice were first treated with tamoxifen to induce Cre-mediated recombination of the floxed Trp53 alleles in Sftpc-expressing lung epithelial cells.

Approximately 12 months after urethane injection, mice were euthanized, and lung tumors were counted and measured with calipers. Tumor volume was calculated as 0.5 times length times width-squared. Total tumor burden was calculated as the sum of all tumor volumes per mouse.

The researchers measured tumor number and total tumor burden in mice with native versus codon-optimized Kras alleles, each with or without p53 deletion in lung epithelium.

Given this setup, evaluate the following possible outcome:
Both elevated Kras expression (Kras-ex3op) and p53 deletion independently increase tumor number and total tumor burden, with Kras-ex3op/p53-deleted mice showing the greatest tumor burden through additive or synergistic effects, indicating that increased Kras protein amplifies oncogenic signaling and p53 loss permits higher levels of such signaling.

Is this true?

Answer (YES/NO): NO